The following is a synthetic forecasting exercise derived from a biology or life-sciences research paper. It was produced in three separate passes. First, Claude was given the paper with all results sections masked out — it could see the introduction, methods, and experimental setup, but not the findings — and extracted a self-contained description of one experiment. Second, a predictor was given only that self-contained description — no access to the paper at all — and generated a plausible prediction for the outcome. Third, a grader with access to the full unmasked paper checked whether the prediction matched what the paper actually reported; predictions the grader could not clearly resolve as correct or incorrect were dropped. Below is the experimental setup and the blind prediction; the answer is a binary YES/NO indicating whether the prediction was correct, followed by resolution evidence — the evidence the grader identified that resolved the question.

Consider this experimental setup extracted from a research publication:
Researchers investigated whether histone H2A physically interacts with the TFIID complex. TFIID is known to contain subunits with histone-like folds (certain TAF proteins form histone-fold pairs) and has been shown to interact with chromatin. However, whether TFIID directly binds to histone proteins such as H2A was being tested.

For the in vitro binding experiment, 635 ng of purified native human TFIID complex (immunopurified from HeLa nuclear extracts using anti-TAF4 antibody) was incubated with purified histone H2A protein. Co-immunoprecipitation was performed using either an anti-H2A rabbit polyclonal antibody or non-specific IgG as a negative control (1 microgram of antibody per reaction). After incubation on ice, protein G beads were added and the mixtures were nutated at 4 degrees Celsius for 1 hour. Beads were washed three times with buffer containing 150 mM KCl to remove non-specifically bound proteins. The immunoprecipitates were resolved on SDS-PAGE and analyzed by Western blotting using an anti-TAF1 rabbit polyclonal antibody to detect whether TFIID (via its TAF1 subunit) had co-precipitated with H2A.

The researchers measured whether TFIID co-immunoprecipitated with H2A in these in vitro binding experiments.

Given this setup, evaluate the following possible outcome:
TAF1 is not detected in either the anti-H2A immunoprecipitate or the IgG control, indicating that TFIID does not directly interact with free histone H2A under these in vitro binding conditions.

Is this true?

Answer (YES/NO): NO